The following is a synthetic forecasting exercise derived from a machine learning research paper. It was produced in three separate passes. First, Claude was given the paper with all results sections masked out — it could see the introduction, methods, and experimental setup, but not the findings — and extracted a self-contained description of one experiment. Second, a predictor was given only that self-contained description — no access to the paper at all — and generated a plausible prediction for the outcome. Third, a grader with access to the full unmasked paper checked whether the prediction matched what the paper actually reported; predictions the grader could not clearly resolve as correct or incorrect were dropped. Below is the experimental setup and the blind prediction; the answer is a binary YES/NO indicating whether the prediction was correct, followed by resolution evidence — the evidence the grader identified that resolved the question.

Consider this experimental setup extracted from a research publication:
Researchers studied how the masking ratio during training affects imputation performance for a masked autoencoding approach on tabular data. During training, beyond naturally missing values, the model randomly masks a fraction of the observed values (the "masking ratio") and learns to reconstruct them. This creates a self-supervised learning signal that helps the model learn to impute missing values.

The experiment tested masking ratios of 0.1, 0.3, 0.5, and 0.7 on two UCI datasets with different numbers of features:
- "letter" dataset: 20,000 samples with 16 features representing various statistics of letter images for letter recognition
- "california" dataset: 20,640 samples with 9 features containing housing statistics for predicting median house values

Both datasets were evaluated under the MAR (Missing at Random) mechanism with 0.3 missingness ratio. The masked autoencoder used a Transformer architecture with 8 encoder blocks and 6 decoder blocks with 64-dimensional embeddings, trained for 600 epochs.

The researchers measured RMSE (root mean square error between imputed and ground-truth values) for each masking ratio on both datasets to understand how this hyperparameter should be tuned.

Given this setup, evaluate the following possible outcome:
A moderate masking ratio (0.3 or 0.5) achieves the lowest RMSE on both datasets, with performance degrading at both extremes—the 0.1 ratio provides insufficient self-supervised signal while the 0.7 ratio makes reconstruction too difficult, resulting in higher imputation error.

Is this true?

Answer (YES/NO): YES